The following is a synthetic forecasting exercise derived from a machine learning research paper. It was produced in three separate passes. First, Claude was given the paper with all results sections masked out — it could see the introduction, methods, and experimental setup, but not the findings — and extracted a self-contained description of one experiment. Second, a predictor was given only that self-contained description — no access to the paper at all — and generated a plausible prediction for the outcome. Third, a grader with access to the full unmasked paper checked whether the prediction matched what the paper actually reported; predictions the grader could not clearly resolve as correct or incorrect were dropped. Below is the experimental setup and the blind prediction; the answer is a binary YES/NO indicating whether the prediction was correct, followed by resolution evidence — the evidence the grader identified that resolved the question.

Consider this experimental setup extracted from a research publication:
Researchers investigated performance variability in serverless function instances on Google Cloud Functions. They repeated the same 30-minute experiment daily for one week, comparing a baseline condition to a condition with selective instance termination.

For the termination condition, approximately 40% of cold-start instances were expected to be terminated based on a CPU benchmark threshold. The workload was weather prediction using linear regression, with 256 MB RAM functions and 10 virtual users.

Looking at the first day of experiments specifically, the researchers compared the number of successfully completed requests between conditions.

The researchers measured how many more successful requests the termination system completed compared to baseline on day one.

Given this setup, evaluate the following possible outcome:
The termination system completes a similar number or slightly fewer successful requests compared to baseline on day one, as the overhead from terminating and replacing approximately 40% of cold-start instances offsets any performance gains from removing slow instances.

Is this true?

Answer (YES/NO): NO